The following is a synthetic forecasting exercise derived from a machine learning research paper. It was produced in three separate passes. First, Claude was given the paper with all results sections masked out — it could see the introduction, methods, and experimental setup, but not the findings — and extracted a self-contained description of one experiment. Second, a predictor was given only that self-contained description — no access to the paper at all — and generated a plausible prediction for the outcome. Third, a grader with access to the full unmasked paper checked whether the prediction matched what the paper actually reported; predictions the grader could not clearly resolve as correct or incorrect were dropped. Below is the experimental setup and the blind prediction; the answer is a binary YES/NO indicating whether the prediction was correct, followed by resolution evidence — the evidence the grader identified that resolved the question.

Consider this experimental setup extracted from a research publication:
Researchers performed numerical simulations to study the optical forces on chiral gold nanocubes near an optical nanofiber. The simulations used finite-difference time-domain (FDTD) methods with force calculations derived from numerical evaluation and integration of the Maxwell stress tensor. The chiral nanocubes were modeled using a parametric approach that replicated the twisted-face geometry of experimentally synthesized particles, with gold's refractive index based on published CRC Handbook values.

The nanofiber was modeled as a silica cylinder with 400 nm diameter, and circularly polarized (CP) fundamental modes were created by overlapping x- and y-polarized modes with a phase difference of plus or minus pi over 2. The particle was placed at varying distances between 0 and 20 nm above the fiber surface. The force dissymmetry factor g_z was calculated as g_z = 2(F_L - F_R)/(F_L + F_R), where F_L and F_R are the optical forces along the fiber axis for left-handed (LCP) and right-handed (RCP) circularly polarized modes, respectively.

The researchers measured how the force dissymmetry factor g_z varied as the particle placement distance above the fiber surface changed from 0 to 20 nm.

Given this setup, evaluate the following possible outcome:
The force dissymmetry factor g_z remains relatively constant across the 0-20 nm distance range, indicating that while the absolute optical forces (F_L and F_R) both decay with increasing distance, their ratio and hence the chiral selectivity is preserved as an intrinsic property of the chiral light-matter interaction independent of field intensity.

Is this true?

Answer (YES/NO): YES